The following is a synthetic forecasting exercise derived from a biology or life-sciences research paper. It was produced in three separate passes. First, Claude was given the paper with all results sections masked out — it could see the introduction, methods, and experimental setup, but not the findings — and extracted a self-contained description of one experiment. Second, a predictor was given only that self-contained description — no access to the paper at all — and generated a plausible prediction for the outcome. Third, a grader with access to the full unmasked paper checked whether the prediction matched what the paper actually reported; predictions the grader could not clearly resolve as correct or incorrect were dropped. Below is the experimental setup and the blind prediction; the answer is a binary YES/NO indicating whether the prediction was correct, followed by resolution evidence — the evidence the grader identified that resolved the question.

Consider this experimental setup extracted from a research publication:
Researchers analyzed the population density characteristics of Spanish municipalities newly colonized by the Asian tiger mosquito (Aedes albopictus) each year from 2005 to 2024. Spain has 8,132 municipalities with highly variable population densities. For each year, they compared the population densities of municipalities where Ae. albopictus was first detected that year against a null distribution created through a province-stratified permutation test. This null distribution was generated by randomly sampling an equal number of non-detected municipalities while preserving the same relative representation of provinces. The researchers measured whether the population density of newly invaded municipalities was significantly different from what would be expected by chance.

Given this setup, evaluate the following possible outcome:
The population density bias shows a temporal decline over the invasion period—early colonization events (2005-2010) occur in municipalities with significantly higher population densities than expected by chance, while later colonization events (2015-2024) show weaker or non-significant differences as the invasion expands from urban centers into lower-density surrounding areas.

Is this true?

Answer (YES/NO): NO